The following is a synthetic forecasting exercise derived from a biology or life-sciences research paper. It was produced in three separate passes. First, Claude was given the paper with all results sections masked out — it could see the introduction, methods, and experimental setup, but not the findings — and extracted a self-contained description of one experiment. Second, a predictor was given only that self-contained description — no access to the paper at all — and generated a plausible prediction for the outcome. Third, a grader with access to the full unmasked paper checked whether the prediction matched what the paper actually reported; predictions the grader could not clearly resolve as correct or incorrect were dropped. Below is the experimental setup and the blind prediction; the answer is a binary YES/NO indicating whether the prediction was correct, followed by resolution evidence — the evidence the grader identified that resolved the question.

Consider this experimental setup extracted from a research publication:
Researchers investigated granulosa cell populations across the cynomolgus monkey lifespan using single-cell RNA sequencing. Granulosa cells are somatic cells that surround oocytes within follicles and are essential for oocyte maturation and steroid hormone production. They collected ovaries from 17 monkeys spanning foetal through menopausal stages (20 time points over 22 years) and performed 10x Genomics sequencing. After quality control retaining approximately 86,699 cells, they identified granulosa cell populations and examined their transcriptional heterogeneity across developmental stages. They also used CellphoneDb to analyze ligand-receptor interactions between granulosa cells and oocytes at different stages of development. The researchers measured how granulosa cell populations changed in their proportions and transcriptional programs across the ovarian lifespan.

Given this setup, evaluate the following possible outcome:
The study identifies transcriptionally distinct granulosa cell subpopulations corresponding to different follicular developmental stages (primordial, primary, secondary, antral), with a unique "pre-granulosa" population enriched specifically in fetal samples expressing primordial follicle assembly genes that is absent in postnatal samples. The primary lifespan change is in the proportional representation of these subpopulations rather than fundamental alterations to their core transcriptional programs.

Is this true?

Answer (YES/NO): NO